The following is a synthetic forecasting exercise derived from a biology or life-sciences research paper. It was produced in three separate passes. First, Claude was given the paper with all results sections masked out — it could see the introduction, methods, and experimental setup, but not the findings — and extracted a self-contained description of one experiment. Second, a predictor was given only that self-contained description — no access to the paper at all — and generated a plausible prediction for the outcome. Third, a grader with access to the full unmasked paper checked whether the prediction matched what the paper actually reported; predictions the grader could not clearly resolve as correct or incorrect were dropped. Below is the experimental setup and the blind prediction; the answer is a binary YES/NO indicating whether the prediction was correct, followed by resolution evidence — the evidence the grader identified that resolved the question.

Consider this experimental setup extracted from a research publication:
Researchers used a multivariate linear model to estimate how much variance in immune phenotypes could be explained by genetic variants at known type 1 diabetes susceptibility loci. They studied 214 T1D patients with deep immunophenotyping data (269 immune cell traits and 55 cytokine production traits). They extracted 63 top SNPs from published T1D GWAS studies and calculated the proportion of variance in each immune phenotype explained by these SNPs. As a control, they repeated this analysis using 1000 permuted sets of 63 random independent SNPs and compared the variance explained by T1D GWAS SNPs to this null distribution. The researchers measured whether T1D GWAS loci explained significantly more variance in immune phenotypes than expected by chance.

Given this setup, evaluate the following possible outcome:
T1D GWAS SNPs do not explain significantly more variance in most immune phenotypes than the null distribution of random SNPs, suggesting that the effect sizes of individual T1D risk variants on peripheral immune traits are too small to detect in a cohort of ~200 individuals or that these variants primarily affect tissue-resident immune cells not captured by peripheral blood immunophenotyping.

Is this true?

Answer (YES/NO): NO